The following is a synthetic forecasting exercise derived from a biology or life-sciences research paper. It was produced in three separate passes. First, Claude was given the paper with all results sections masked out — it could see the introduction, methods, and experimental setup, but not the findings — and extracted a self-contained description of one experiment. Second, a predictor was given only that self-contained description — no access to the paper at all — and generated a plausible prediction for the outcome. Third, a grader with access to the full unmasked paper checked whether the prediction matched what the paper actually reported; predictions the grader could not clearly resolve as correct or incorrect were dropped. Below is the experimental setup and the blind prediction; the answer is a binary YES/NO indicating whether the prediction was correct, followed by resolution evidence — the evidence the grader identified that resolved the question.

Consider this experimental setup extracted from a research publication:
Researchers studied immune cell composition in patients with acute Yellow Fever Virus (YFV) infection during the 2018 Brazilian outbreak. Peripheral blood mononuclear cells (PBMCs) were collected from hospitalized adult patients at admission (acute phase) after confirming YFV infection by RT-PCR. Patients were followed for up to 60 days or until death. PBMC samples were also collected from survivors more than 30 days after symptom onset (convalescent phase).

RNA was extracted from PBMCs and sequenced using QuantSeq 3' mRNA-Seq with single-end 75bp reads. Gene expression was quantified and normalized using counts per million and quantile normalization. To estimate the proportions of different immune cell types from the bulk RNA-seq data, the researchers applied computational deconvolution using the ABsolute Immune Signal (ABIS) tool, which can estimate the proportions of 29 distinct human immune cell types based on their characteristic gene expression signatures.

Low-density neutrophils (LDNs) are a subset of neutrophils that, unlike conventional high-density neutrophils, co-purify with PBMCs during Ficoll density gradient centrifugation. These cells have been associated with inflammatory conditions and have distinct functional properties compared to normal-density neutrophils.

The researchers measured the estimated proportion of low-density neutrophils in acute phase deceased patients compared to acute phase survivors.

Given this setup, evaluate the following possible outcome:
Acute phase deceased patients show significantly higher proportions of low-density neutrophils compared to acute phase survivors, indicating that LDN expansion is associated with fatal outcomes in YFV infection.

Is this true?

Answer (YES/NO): YES